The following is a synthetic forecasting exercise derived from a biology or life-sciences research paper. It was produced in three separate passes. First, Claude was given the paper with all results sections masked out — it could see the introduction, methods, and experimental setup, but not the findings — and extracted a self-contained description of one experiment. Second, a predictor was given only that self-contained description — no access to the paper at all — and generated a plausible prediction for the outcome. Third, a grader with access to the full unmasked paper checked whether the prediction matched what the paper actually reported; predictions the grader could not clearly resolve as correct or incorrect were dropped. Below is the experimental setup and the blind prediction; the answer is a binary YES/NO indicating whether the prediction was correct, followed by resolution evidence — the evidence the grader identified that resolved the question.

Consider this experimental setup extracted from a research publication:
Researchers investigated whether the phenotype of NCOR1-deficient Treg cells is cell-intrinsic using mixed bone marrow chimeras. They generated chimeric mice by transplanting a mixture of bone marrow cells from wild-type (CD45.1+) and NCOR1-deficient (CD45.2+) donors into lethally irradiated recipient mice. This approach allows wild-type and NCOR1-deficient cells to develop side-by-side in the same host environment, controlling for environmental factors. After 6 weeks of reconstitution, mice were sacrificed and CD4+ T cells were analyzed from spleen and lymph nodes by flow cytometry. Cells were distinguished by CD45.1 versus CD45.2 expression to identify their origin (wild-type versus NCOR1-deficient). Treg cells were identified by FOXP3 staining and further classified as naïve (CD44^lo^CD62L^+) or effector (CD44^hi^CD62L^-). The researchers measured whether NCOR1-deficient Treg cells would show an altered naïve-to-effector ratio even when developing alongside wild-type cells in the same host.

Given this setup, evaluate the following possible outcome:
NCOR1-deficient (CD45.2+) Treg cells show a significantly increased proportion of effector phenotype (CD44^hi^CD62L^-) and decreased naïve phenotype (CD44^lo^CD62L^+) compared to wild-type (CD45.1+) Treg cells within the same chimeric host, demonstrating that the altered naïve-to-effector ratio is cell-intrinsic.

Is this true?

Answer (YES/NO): YES